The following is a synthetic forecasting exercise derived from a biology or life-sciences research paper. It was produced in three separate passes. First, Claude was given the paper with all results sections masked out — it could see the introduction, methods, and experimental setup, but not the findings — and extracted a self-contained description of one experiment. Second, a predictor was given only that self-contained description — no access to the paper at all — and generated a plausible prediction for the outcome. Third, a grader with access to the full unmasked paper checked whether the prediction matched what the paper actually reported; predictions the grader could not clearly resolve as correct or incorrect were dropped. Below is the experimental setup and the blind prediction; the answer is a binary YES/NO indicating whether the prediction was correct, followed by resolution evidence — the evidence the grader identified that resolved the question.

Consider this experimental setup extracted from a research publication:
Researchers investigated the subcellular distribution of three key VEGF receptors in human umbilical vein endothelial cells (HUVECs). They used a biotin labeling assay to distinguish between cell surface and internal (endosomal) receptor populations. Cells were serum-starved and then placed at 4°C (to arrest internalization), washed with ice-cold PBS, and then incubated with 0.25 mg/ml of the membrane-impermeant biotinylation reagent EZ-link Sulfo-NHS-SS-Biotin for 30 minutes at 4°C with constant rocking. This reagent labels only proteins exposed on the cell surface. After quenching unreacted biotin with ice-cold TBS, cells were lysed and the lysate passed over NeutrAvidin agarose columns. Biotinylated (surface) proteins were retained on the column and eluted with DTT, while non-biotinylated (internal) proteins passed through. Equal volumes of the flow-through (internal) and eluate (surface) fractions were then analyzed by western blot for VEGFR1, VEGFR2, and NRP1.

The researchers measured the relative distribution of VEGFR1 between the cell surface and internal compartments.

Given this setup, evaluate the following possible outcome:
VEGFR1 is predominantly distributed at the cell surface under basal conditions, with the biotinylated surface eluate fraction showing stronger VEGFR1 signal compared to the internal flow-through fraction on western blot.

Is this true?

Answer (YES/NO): NO